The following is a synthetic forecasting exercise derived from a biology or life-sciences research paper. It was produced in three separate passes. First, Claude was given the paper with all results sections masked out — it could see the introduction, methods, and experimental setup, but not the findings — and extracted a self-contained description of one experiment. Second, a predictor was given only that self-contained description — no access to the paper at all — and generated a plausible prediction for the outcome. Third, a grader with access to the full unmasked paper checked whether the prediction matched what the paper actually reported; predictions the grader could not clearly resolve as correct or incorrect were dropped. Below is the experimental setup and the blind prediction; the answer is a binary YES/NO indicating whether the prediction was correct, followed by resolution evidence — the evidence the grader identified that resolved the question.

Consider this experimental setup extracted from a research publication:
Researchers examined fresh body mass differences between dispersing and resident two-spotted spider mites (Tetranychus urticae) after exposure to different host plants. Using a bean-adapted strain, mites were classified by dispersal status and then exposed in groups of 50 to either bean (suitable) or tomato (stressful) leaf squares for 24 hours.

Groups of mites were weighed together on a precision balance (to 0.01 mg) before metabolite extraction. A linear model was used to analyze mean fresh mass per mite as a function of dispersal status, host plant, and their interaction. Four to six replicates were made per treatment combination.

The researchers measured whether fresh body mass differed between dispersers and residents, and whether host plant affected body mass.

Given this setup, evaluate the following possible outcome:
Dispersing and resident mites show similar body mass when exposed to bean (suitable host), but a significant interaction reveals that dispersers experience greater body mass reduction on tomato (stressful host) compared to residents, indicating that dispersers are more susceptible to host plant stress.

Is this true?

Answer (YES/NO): NO